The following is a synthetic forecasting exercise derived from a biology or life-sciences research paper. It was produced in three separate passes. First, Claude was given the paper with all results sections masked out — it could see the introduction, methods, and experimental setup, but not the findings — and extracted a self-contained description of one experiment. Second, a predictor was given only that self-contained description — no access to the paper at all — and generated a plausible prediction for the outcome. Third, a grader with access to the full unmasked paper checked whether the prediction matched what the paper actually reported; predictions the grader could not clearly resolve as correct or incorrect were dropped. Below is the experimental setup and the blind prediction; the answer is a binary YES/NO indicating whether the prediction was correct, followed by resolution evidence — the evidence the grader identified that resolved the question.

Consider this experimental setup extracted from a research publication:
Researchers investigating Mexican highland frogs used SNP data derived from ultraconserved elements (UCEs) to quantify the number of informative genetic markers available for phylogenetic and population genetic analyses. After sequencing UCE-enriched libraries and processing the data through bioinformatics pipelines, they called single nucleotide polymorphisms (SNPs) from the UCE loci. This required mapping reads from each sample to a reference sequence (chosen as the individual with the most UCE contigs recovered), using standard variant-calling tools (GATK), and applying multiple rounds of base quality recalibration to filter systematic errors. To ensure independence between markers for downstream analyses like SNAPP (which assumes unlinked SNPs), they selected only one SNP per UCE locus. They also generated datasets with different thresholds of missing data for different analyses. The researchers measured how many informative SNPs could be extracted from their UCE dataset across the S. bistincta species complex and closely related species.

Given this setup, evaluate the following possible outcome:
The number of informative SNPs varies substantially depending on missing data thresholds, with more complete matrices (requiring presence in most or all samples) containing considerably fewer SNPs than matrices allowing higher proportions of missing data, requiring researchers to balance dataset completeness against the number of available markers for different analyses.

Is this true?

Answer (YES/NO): YES